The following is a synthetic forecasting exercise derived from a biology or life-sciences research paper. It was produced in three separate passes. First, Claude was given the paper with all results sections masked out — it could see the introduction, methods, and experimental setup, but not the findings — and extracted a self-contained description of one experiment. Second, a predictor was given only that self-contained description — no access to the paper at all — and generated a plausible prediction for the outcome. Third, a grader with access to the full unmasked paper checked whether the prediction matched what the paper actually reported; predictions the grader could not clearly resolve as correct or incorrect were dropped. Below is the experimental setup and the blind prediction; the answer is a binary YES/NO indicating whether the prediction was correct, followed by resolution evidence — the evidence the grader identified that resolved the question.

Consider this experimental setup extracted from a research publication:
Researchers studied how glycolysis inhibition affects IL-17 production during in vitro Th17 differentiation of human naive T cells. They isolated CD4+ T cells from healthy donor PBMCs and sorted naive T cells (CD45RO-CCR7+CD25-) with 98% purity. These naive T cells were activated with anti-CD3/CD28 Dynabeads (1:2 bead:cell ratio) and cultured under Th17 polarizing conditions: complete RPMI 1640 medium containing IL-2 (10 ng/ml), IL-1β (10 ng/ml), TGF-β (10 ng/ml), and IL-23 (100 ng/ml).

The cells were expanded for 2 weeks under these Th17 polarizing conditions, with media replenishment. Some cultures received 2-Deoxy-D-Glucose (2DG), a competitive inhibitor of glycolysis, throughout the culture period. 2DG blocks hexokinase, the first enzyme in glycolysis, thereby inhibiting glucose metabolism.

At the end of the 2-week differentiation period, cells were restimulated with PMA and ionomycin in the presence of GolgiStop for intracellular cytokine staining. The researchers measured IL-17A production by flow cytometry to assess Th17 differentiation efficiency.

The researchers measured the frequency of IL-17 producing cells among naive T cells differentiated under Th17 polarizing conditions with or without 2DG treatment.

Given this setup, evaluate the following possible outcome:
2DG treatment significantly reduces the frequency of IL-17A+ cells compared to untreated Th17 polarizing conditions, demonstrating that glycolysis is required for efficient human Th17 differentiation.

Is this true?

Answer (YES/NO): NO